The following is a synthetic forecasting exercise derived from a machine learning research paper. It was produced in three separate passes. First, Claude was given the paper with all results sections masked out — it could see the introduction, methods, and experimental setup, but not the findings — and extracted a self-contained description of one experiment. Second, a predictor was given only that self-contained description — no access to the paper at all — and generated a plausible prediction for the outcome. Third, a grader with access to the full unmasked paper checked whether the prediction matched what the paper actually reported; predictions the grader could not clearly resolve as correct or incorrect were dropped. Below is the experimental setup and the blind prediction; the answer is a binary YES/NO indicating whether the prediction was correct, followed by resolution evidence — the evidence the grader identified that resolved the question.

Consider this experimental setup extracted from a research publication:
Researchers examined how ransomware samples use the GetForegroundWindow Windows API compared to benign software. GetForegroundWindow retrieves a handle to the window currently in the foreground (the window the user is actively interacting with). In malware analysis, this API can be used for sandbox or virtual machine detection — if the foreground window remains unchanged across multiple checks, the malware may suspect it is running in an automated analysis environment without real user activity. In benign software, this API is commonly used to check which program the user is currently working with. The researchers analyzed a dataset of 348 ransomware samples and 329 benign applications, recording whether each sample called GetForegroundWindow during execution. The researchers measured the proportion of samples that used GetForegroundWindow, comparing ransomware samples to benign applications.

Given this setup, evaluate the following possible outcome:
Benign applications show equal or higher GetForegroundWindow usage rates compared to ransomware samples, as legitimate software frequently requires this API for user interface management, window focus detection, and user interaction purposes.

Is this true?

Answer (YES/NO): YES